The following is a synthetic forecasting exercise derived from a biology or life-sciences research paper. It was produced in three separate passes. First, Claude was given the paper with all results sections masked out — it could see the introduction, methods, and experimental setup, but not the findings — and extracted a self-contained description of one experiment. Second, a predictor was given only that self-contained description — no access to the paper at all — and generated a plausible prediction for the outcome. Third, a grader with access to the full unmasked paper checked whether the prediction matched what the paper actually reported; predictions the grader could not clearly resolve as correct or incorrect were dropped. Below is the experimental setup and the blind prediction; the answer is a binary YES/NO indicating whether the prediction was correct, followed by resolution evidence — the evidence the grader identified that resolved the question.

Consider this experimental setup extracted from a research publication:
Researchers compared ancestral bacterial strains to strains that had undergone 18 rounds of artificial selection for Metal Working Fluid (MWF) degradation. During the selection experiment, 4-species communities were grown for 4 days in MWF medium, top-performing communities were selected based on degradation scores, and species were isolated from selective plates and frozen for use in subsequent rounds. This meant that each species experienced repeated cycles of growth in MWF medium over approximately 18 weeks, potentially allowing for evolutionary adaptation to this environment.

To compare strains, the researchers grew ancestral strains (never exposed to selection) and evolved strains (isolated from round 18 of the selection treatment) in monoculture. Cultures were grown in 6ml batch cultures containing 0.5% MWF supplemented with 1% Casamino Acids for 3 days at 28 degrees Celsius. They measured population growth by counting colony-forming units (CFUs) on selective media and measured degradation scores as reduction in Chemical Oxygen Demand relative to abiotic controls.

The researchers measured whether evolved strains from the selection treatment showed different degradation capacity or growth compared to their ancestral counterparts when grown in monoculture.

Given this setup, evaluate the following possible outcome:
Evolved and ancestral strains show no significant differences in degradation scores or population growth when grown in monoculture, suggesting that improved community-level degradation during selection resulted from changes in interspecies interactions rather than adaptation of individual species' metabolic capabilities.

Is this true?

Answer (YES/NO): NO